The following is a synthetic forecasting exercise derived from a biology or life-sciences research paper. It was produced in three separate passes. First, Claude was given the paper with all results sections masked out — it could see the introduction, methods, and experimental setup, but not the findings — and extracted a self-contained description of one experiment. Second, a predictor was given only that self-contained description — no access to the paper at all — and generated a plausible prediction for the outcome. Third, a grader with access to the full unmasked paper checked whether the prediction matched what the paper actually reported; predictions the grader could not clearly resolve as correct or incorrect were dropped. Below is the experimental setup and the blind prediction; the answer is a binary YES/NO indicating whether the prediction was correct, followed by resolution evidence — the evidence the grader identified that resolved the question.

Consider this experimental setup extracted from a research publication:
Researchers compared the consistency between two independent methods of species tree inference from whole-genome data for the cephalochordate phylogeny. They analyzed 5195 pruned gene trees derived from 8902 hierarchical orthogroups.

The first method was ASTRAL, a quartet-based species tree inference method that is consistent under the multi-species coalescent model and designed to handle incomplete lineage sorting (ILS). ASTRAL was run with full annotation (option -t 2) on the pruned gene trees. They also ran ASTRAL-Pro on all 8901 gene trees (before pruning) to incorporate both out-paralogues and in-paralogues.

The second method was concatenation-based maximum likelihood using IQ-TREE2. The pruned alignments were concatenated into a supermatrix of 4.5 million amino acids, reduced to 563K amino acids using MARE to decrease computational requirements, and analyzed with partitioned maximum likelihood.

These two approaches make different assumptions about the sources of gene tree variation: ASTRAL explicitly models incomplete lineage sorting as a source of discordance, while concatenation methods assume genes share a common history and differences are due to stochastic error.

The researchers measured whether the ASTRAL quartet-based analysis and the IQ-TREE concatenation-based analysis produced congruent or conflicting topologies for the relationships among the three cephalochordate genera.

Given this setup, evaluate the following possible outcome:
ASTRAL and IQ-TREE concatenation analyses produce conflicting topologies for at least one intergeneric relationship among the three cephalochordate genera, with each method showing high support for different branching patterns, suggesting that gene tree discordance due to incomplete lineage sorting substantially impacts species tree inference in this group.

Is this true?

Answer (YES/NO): NO